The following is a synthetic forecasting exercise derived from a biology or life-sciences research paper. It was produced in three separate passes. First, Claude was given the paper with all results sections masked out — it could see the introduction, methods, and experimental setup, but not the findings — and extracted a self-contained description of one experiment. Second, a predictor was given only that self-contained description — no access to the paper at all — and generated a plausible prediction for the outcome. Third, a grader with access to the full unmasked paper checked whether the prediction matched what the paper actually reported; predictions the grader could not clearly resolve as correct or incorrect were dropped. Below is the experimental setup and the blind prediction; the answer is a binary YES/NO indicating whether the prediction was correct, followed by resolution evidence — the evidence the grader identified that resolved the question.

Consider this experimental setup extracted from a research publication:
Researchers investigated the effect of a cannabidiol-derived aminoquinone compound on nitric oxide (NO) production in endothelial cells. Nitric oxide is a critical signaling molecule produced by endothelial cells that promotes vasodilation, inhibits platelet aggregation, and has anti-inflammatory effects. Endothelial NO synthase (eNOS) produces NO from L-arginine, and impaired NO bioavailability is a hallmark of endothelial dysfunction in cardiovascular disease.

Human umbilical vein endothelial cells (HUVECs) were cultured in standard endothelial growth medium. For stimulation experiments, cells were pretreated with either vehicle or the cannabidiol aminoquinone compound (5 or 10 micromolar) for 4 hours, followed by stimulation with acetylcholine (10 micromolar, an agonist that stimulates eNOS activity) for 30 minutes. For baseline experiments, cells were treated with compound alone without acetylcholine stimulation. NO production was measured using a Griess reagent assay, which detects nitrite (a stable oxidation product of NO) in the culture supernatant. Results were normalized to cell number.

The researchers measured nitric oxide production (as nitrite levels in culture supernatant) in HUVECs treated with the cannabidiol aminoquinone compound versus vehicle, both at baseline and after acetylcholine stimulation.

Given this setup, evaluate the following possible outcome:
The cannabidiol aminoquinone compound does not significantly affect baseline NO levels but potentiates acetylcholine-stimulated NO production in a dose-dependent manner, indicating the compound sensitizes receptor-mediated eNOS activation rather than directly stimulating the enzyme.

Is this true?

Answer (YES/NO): NO